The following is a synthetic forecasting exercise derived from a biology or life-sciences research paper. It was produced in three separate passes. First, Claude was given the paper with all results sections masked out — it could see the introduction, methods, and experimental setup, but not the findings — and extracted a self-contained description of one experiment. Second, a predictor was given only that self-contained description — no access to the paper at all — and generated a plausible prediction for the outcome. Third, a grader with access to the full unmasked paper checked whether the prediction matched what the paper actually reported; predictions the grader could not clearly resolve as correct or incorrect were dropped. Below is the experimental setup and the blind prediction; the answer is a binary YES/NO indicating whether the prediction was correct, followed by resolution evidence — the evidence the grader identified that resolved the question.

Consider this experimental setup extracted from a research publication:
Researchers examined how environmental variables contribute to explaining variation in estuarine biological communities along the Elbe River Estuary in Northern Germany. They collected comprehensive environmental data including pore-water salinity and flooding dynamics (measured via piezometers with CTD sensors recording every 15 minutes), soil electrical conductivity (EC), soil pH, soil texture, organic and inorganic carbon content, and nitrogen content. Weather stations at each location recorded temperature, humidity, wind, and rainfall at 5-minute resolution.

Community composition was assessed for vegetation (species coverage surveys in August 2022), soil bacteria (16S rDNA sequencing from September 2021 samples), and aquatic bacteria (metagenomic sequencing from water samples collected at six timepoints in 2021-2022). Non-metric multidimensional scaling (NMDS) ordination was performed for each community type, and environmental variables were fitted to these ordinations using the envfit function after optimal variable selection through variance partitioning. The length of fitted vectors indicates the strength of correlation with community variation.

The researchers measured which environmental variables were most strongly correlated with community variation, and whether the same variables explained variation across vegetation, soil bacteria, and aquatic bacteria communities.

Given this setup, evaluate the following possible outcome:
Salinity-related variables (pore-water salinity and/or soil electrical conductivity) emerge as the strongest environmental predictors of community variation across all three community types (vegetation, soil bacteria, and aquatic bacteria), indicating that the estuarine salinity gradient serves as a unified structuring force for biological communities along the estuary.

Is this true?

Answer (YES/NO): NO